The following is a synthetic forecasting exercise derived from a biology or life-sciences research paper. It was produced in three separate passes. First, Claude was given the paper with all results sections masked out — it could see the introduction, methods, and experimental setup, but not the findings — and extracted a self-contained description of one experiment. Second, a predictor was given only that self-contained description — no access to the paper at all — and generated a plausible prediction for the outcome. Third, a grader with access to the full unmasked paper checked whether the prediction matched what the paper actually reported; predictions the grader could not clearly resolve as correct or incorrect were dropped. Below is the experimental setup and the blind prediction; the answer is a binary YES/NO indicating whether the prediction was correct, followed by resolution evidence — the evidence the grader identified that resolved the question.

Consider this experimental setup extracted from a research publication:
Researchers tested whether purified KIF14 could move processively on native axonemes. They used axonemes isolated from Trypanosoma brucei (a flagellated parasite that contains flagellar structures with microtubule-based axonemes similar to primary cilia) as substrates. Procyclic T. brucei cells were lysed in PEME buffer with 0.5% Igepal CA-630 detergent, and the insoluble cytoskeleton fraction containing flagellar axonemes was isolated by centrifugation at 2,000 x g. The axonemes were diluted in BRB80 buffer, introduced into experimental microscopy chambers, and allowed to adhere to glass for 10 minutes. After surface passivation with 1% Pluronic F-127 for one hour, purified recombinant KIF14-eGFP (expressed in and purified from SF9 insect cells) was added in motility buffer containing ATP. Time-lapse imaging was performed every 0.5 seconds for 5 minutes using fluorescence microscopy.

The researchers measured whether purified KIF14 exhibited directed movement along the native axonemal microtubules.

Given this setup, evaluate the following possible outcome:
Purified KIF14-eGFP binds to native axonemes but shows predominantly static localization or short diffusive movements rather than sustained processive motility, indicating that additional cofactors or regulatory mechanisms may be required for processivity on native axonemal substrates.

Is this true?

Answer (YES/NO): NO